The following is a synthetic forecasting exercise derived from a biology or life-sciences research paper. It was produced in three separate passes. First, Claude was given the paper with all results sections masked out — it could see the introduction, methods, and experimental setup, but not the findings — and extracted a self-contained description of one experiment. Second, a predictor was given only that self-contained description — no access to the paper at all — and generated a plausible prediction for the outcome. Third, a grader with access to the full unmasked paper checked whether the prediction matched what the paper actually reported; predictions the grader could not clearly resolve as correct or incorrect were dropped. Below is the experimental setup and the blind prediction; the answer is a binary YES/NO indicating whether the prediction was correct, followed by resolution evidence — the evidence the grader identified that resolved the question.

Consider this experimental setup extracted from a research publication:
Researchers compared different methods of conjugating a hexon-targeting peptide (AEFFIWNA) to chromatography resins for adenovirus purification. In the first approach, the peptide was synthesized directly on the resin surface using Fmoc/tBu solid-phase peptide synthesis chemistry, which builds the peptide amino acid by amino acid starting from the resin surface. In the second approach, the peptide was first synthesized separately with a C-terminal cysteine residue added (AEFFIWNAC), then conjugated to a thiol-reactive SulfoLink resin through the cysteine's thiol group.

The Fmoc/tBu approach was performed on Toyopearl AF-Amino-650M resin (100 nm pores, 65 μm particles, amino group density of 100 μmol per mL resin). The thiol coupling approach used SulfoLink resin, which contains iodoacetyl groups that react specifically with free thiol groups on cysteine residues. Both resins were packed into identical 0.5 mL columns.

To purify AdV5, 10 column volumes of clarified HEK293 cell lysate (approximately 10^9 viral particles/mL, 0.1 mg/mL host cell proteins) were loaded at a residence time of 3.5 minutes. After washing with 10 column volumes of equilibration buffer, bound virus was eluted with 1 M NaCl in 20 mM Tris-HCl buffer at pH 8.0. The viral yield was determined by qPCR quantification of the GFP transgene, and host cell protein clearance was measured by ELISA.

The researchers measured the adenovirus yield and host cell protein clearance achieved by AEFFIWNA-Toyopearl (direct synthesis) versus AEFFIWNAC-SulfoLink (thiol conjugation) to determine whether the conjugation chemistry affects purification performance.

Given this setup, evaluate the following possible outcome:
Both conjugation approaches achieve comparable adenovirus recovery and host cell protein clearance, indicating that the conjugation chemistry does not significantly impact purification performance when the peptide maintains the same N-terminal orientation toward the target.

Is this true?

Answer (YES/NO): NO